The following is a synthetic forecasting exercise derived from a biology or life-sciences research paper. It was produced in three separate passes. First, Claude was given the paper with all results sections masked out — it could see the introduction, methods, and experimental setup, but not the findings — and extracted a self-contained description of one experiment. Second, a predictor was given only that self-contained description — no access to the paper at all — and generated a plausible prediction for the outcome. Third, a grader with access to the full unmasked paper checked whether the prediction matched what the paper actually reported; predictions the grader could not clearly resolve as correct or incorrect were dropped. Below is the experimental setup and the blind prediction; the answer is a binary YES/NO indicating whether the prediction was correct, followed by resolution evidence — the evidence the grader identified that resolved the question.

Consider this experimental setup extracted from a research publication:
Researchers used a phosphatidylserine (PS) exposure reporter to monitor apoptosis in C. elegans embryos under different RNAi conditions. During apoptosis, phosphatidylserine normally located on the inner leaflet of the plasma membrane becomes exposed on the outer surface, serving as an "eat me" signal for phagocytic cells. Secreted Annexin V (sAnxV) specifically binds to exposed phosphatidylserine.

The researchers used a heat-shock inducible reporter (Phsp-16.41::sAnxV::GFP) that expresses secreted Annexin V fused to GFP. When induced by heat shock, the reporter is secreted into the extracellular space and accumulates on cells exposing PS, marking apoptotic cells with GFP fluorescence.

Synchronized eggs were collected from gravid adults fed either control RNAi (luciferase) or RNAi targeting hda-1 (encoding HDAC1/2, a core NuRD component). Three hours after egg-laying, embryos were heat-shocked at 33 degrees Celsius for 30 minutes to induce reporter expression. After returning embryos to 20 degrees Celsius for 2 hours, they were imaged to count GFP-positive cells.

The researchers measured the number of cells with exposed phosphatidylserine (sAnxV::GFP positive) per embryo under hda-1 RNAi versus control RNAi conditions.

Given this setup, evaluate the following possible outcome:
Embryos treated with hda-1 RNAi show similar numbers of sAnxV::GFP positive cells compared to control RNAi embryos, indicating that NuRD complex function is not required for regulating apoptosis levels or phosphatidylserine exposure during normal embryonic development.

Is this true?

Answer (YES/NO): NO